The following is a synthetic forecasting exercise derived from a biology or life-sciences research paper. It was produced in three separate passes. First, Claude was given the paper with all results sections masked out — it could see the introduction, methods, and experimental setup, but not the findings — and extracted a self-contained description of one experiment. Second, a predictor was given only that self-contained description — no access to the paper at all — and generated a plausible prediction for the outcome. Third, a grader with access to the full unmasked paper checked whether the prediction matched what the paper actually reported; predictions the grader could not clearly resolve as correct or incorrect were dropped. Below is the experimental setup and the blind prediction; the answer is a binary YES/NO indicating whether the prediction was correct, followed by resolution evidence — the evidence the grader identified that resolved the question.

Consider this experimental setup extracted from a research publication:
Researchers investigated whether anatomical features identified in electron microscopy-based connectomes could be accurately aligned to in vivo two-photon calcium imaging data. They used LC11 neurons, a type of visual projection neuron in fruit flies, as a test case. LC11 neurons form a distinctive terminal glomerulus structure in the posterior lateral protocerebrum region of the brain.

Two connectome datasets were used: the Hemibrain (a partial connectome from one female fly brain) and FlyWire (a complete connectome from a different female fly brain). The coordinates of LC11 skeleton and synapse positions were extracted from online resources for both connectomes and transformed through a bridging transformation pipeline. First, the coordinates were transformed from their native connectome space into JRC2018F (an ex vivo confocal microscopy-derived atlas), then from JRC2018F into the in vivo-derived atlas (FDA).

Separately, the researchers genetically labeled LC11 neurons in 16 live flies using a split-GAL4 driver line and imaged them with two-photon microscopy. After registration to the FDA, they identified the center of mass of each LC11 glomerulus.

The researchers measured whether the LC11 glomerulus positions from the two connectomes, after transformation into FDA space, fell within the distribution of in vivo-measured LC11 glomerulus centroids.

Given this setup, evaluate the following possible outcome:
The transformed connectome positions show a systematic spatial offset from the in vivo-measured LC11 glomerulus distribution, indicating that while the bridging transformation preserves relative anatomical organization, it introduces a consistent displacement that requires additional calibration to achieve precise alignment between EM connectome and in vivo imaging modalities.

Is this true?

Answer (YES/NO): NO